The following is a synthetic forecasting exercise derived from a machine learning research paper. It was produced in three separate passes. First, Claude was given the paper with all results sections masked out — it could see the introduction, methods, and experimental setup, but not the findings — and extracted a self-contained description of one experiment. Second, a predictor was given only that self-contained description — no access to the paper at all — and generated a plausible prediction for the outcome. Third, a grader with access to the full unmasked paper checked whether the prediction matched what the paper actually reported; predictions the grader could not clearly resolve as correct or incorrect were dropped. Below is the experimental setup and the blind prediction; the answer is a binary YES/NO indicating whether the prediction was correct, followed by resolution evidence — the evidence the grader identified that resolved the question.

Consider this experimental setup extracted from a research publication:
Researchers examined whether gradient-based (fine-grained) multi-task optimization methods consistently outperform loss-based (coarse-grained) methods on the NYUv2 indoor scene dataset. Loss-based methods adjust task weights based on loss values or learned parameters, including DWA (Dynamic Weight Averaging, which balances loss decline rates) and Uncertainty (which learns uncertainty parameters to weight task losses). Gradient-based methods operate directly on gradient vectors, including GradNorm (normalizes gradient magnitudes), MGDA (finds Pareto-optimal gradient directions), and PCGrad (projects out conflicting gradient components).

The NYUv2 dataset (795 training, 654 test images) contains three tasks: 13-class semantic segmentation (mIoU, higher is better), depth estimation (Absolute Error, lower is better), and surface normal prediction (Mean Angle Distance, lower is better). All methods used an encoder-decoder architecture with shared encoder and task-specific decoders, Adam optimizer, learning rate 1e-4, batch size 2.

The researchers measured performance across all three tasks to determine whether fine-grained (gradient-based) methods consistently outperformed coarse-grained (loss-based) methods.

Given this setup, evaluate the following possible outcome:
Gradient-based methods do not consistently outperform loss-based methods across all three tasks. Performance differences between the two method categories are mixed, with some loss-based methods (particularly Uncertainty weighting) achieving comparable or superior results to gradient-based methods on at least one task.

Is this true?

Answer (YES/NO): YES